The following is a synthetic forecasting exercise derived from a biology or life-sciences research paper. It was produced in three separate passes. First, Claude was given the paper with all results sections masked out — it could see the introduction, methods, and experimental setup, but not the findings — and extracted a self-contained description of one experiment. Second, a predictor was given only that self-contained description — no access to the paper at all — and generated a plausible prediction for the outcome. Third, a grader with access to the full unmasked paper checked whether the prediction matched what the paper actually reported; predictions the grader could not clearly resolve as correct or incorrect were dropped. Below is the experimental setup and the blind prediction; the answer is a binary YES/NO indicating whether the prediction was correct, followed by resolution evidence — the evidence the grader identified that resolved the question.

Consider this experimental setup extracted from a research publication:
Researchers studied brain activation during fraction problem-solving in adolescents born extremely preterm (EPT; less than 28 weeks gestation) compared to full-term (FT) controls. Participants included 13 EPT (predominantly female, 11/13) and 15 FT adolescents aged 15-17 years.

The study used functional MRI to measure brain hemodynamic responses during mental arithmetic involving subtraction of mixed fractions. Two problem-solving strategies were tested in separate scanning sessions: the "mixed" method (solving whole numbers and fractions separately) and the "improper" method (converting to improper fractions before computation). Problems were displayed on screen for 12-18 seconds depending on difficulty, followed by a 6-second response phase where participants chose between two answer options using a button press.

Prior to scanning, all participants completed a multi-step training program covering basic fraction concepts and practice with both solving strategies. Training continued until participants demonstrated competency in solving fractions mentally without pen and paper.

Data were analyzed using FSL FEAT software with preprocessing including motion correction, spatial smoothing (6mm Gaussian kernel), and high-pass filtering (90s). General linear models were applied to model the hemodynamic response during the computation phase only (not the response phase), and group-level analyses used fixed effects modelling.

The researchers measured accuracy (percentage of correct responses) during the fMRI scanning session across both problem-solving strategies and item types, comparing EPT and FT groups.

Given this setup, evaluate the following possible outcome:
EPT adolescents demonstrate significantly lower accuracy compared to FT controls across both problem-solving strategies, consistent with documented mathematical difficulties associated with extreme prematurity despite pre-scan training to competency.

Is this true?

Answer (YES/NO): NO